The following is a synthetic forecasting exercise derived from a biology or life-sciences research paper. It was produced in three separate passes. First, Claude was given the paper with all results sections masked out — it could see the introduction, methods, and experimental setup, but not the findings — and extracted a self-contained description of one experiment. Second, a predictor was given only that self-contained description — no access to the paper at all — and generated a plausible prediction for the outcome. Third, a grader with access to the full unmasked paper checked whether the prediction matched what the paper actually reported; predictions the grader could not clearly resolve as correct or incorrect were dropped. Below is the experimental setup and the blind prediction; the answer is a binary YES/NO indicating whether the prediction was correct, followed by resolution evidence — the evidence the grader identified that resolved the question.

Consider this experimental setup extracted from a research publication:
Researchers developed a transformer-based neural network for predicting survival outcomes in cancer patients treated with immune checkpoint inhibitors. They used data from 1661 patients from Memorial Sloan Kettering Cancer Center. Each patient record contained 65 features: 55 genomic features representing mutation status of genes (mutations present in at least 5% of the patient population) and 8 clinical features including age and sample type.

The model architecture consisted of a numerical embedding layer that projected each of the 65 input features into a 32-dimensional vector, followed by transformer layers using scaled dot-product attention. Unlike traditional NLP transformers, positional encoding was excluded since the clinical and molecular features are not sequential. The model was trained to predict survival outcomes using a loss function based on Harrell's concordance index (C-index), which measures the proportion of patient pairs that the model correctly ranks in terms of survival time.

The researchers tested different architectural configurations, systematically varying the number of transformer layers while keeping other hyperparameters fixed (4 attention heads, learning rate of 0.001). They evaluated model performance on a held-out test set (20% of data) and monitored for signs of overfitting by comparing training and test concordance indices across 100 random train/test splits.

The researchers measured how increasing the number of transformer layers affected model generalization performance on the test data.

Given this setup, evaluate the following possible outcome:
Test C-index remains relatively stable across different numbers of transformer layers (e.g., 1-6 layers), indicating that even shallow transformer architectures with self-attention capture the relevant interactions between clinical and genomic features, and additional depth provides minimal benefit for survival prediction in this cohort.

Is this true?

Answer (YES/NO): NO